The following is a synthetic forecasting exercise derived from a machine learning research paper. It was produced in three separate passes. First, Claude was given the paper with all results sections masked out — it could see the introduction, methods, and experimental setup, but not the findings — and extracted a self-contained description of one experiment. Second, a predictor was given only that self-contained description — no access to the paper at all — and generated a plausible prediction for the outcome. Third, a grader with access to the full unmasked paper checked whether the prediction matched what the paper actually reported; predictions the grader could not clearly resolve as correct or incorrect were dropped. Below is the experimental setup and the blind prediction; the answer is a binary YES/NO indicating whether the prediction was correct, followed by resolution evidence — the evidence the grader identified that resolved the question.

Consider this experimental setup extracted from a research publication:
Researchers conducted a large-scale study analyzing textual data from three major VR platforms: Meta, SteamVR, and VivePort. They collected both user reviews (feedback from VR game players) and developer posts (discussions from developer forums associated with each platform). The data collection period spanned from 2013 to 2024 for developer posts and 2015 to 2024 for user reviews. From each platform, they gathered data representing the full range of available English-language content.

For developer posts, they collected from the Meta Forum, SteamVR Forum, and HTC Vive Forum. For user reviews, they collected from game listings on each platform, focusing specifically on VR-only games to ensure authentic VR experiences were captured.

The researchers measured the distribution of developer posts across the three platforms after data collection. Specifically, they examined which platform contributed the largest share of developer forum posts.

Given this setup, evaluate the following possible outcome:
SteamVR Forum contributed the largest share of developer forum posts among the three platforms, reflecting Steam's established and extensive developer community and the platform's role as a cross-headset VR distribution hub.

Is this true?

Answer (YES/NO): NO